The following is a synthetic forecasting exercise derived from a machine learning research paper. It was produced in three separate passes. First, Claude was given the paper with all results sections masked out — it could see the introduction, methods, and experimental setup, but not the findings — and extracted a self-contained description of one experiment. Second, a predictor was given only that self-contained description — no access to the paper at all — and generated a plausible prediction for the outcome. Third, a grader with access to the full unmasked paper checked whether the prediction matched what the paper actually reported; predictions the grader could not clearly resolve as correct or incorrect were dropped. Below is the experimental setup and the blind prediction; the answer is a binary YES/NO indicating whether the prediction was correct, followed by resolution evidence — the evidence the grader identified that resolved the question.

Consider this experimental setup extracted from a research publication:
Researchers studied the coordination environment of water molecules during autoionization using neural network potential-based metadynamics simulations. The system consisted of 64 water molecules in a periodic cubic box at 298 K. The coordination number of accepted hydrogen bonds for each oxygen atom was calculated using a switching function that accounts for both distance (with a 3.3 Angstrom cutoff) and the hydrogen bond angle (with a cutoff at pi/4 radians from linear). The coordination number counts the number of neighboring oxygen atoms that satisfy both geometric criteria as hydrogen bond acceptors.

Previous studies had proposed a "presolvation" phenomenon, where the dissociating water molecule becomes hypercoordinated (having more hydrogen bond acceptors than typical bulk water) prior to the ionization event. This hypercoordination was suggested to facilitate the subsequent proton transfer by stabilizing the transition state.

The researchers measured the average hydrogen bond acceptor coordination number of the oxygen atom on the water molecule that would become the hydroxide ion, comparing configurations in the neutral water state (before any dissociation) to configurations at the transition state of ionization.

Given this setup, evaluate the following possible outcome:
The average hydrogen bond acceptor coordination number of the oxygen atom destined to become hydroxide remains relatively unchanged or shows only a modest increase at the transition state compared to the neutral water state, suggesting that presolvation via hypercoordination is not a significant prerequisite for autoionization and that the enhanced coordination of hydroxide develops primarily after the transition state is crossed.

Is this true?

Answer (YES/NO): NO